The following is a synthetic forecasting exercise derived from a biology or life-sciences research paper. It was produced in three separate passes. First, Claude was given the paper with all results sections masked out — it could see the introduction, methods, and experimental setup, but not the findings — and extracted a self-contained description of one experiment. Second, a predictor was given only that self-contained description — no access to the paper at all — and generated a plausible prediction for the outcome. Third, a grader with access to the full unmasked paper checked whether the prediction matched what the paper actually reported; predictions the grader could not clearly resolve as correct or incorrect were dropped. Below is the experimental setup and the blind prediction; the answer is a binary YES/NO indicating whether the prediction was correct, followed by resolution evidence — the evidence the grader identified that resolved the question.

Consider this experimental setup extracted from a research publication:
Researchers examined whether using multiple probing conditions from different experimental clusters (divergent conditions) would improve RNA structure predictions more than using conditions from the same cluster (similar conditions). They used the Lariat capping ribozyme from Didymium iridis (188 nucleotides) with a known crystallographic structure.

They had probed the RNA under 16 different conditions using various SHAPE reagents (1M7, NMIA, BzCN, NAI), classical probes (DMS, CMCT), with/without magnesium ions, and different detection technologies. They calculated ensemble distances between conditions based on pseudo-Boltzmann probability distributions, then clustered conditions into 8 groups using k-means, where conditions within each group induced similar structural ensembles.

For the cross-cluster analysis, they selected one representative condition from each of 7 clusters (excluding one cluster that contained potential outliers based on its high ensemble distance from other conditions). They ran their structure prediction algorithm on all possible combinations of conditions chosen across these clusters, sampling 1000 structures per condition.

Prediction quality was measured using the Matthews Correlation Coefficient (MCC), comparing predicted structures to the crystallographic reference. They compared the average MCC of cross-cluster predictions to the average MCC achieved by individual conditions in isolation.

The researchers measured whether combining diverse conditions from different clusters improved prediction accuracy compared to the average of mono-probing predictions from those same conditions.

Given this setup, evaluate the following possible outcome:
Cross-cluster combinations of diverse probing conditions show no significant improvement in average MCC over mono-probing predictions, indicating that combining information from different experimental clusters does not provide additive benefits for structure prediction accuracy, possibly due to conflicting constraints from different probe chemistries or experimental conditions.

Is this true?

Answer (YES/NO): NO